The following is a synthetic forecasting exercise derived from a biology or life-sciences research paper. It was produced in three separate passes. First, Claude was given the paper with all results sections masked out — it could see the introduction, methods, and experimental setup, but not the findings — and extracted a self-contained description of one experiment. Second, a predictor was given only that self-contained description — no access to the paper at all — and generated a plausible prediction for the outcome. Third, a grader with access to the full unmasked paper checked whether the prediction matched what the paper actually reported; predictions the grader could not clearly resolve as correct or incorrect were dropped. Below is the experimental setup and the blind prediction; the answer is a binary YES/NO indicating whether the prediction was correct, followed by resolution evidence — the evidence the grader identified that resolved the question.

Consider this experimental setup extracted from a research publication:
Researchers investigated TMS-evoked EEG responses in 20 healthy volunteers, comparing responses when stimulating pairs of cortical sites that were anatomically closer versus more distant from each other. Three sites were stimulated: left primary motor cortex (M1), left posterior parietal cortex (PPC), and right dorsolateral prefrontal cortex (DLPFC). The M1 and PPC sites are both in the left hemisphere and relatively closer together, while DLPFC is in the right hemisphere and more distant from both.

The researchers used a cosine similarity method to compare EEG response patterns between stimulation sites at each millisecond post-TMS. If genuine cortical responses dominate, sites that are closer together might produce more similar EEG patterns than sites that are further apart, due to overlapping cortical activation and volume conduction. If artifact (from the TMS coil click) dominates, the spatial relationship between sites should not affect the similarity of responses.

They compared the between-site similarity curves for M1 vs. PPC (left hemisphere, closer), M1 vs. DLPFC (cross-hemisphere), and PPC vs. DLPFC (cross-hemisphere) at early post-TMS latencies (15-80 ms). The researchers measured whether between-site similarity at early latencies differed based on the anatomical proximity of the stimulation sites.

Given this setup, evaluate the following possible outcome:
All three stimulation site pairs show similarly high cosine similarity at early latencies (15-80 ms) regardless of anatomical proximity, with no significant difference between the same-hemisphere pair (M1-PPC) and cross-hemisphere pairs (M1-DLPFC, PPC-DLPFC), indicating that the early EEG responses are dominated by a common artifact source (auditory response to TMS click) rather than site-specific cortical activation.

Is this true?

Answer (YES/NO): NO